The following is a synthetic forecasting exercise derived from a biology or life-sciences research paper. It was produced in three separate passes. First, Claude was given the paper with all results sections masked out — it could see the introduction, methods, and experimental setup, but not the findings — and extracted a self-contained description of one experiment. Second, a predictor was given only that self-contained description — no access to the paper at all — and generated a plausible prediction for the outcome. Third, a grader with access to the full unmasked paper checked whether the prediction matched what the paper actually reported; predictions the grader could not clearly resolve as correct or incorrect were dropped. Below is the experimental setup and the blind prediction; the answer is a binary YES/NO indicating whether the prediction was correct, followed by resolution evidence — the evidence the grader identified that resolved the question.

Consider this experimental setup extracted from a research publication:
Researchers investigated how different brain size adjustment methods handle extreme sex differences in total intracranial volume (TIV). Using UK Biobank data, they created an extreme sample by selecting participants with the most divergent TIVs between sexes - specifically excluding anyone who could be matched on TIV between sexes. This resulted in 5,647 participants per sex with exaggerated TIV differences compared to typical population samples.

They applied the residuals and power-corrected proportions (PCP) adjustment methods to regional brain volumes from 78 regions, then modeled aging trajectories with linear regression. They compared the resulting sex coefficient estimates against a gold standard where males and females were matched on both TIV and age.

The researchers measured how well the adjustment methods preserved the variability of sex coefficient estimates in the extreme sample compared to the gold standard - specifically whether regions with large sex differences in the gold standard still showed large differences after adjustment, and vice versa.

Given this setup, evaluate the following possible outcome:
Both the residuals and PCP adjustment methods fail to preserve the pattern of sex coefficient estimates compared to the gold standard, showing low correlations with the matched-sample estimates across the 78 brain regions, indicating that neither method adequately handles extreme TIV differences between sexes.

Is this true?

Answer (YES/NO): NO